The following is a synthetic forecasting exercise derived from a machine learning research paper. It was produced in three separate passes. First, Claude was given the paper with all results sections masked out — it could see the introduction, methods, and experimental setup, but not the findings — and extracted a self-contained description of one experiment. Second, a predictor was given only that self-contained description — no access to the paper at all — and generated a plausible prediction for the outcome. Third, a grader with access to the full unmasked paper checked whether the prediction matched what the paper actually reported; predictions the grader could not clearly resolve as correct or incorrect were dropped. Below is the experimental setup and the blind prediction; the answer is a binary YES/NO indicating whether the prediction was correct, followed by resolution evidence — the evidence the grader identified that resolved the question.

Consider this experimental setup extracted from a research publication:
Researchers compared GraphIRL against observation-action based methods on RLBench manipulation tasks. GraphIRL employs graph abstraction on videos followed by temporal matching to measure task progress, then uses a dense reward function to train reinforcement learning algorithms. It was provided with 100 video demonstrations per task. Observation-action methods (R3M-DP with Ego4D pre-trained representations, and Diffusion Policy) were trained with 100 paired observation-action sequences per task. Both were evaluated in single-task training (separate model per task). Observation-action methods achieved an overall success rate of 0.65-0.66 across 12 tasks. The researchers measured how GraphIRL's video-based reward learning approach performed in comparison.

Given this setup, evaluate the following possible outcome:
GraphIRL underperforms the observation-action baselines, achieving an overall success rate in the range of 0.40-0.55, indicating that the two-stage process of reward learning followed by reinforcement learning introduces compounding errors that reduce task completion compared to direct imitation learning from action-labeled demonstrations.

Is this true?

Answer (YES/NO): NO